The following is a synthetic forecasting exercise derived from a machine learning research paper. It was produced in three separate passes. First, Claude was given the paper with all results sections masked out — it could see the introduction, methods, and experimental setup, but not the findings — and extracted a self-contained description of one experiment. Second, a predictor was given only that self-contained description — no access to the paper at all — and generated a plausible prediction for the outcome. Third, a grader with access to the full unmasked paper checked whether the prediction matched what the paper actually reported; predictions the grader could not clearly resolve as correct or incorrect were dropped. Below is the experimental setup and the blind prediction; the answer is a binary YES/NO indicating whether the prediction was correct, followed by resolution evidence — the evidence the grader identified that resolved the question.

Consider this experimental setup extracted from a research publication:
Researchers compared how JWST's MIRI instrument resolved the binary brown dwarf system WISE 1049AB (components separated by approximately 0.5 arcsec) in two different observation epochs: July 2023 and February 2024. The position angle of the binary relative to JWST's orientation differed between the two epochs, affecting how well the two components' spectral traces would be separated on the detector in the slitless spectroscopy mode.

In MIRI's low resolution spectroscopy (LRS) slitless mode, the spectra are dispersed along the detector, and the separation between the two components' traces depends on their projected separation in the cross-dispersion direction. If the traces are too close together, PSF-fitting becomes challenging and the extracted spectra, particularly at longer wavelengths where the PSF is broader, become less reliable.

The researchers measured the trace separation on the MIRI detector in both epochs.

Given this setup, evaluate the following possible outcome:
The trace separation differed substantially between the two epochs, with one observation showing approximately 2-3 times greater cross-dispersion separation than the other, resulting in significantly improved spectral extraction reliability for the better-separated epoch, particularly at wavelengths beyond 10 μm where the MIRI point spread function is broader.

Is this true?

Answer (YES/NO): YES